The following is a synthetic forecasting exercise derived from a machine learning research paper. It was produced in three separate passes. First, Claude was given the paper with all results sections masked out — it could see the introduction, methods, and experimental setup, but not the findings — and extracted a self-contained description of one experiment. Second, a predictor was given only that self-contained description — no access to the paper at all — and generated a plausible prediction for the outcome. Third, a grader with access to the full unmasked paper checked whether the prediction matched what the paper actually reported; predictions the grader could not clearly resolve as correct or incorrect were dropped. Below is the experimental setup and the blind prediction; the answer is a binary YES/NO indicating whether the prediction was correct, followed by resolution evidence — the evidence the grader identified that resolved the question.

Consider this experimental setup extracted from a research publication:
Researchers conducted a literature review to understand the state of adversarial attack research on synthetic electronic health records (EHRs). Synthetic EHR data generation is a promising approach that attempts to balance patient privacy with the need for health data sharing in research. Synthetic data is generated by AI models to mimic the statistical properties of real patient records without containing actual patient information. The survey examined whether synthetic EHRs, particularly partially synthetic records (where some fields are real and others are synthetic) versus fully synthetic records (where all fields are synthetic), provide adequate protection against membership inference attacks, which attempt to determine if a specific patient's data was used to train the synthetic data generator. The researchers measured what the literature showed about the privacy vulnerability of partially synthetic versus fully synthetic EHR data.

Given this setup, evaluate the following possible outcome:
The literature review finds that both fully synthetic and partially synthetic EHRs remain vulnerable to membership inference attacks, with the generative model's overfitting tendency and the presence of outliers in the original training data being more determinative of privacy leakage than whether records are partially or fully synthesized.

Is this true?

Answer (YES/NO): NO